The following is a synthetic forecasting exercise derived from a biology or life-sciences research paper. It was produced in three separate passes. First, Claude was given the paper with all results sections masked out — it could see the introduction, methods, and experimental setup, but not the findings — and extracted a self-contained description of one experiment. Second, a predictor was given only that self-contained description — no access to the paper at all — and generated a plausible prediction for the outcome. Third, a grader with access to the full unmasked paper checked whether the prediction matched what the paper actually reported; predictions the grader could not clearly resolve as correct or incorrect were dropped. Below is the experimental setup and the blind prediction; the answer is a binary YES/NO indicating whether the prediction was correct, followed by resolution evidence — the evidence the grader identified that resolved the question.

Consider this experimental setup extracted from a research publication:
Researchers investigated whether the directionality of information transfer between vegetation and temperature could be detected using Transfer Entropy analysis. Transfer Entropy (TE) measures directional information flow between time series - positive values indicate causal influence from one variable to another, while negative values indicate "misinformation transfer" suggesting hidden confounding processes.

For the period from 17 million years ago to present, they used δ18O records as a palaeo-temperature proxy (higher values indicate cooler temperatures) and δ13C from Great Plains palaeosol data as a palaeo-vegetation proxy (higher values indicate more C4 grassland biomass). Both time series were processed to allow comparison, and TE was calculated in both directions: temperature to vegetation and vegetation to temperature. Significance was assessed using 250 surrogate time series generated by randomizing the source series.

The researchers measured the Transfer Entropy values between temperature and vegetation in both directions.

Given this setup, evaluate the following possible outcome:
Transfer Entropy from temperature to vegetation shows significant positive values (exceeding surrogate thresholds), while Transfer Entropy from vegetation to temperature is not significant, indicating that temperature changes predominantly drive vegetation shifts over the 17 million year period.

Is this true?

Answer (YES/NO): NO